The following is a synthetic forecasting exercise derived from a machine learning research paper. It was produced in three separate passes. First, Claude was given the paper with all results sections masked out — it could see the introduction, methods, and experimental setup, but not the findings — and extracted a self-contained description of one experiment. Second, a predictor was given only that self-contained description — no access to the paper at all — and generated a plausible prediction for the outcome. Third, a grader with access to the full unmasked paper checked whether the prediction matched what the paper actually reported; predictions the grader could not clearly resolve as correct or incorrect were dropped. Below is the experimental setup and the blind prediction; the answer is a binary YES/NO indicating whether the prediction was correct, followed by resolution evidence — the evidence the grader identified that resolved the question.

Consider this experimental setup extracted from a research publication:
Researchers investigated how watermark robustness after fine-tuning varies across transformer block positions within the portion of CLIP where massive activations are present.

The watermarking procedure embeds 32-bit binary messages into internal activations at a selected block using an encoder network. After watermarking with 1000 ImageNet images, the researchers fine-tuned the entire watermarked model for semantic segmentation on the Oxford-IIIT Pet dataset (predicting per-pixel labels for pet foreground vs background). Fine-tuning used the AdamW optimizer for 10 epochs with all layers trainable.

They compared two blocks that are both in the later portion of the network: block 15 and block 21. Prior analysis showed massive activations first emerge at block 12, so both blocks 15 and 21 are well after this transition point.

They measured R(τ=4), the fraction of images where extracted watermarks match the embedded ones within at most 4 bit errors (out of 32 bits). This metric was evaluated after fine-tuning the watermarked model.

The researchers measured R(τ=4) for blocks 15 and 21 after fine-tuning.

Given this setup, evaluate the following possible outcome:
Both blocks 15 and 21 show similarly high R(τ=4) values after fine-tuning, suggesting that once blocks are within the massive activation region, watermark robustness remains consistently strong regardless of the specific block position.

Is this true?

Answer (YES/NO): NO